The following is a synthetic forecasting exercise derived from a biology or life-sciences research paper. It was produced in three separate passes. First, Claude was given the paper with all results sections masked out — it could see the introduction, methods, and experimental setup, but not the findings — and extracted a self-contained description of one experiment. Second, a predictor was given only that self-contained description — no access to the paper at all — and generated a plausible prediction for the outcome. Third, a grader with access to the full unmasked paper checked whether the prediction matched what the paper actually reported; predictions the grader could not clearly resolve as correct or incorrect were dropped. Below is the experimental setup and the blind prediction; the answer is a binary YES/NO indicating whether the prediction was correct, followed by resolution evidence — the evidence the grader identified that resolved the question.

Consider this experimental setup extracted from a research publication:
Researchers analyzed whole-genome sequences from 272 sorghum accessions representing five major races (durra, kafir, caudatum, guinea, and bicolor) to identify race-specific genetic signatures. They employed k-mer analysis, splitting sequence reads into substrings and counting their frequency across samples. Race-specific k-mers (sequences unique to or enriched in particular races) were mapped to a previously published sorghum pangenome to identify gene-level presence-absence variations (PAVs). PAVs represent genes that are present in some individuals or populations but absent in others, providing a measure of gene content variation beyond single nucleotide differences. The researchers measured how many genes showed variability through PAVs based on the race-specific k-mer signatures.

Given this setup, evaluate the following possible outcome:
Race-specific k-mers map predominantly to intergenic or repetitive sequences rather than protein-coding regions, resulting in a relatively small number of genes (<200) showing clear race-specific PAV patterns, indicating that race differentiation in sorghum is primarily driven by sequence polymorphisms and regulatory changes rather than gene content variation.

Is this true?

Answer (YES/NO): NO